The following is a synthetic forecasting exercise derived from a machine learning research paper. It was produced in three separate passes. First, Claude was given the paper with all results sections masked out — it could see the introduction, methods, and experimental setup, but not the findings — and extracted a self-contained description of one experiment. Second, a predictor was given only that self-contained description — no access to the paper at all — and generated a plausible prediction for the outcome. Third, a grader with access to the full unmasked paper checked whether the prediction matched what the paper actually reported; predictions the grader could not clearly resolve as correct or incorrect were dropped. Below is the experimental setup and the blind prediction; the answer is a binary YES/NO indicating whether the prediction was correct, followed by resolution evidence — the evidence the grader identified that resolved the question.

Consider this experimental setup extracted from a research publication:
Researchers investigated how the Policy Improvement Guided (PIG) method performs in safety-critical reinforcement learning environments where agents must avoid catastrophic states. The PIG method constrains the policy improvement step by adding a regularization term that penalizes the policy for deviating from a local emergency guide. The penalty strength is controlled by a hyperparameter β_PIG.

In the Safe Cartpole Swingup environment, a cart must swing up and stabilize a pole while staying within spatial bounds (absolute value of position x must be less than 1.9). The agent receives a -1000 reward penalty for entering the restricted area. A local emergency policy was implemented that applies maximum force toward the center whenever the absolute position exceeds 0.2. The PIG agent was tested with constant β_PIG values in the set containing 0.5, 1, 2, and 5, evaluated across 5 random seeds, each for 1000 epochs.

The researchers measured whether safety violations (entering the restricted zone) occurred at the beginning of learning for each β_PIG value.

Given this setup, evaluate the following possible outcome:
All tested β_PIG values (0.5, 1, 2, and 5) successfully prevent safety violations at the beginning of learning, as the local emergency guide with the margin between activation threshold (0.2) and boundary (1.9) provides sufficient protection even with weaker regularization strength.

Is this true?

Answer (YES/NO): NO